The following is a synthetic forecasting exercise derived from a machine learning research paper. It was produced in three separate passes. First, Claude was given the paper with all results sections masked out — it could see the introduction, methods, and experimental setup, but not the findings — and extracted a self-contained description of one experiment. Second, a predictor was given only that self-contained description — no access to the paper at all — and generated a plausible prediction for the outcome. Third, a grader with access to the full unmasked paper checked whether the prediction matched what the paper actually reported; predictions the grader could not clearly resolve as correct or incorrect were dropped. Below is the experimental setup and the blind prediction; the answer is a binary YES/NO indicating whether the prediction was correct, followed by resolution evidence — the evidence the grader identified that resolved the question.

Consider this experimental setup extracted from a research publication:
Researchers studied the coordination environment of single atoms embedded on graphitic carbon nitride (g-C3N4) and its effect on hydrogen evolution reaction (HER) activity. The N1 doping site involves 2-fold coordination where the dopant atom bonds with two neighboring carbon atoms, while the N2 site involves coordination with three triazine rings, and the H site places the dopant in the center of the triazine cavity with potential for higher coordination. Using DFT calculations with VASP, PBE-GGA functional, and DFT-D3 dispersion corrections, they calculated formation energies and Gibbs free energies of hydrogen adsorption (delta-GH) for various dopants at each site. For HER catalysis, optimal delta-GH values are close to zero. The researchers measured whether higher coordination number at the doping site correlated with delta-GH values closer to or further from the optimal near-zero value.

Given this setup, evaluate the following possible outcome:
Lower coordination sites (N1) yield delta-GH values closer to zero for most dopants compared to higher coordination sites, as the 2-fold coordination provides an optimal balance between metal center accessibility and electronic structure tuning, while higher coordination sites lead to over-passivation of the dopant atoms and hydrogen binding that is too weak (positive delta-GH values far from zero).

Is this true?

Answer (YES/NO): NO